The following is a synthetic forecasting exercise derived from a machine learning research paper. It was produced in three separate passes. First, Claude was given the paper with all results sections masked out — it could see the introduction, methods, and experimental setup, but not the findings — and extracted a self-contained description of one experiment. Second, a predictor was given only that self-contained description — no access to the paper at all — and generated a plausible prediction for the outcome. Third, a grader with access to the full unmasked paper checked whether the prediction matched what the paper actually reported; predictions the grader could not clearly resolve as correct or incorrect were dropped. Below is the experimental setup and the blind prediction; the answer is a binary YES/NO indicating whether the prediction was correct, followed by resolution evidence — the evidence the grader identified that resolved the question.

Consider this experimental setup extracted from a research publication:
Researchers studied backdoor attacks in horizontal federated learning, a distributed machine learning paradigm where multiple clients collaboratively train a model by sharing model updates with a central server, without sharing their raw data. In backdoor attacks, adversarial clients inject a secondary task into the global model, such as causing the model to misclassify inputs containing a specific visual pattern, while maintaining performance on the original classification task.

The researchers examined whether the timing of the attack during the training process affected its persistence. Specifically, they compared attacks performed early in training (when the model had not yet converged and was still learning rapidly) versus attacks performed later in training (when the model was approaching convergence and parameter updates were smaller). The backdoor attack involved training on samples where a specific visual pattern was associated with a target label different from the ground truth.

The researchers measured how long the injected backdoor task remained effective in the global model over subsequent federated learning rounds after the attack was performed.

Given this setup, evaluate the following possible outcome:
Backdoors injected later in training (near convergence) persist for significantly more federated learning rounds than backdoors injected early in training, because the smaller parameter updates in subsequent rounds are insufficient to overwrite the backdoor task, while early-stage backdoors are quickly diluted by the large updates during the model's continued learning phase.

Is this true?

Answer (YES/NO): YES